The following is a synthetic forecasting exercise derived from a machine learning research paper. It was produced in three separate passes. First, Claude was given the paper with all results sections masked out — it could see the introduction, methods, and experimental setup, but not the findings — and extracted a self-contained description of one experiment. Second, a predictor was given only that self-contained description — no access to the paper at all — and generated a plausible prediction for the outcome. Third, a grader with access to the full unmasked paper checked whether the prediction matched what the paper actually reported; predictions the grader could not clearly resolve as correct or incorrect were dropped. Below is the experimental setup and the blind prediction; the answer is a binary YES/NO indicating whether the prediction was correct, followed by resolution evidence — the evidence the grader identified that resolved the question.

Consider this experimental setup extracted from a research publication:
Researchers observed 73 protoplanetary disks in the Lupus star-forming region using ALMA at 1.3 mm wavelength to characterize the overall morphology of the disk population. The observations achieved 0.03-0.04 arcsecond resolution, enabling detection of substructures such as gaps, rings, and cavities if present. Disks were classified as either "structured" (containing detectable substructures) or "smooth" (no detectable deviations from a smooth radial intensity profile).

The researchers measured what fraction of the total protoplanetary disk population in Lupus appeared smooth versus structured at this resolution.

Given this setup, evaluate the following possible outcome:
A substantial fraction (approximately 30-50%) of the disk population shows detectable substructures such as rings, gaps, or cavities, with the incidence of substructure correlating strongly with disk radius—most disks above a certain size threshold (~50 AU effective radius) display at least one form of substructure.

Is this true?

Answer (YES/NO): NO